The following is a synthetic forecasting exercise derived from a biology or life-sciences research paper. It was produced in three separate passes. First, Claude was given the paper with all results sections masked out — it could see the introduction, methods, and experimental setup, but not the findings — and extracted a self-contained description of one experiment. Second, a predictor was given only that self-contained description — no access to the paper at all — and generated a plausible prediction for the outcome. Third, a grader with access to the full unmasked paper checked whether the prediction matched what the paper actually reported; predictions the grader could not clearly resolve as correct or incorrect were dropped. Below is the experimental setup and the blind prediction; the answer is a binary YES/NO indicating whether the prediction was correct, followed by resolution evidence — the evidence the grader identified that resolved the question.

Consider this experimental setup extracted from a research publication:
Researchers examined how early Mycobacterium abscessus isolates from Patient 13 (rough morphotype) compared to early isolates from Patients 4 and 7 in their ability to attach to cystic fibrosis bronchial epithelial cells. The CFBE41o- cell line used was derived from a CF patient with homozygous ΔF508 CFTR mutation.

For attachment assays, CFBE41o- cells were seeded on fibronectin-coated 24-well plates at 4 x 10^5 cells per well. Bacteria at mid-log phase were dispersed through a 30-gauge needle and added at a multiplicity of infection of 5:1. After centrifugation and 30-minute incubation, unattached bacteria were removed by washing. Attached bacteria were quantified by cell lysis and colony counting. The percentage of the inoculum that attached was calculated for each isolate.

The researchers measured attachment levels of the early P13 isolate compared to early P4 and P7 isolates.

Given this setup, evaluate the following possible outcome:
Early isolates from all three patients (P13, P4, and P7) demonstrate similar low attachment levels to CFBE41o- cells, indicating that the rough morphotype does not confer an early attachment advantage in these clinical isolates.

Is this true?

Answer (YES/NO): NO